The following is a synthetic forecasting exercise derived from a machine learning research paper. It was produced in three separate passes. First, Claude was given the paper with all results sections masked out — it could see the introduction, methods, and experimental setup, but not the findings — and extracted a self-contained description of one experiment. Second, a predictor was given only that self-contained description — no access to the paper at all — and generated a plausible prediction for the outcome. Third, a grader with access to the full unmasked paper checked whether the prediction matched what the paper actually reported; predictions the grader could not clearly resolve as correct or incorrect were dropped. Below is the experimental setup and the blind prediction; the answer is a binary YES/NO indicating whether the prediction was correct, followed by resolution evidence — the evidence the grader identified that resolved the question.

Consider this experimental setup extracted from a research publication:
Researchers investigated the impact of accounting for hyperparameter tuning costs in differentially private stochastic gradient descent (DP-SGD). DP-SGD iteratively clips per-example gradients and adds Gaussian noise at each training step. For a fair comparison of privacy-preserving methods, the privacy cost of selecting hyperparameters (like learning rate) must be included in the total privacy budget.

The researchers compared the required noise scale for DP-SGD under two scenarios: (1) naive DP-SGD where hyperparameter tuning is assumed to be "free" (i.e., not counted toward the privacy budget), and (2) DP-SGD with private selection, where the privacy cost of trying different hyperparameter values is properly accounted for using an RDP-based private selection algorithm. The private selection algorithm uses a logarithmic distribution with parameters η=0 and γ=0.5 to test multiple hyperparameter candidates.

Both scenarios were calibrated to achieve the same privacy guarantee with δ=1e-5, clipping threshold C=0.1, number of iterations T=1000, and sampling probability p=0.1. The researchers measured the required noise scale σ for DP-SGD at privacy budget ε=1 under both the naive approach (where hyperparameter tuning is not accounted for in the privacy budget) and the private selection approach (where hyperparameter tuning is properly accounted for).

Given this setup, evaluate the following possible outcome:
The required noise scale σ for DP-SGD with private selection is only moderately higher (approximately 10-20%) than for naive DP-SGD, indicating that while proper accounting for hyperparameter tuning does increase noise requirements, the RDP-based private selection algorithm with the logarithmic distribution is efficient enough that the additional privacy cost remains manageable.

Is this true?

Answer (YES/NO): NO